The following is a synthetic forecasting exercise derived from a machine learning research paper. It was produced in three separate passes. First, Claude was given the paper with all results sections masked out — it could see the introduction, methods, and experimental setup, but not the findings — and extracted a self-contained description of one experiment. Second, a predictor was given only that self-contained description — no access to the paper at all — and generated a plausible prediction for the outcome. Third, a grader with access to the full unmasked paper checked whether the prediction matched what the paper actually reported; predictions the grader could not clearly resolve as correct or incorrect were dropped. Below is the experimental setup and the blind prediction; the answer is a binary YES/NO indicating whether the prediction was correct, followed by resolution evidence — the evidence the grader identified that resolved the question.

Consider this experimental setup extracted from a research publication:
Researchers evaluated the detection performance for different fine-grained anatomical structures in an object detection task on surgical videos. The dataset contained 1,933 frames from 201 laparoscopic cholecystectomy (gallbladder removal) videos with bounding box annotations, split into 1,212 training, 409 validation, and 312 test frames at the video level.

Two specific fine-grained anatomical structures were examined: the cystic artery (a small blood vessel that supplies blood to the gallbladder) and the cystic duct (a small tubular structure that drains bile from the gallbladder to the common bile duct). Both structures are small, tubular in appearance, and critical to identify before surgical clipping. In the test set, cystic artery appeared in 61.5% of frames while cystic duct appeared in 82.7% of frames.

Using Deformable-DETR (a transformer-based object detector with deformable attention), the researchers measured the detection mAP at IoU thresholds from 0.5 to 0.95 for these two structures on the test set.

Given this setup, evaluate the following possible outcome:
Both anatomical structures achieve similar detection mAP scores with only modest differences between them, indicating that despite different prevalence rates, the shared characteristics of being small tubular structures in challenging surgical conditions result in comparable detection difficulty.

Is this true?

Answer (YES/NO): YES